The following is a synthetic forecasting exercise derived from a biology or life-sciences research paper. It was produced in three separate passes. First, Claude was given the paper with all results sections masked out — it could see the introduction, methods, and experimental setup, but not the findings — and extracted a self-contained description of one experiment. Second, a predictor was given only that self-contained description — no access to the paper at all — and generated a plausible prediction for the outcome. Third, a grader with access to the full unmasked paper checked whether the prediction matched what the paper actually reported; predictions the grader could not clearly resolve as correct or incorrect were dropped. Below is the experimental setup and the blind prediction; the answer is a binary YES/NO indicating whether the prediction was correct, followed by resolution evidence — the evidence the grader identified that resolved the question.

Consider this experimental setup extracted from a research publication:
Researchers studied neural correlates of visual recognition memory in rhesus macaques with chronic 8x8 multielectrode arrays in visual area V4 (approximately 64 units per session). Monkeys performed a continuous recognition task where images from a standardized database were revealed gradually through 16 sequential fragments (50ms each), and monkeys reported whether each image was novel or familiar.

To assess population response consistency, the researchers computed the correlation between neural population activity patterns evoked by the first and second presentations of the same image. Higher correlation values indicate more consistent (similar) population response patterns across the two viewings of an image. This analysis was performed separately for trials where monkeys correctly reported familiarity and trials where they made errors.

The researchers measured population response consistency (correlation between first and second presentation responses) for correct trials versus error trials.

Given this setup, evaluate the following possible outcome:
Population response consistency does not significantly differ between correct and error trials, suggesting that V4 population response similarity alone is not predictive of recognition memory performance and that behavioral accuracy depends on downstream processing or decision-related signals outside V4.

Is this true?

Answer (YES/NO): NO